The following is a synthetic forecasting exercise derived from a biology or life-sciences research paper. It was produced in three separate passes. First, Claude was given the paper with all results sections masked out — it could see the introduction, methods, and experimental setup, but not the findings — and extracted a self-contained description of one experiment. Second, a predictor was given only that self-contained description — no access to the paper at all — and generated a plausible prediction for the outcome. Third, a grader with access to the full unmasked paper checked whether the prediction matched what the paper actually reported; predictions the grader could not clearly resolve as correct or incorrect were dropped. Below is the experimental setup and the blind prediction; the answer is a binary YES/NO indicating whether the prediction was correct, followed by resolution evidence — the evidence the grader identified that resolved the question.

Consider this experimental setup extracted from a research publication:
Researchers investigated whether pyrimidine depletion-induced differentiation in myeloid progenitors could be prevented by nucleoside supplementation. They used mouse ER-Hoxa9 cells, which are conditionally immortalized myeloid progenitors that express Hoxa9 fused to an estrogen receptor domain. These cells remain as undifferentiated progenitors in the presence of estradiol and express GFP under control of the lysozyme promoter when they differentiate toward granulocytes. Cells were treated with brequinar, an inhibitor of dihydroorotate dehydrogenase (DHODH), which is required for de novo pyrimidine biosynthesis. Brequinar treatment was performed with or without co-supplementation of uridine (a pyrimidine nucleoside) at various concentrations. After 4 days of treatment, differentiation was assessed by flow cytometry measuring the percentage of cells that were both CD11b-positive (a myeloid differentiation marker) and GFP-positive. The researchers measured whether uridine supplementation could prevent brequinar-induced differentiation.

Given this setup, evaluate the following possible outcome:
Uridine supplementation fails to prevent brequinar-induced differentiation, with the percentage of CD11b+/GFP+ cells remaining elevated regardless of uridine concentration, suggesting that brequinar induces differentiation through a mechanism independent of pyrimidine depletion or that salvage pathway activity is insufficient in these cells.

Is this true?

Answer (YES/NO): NO